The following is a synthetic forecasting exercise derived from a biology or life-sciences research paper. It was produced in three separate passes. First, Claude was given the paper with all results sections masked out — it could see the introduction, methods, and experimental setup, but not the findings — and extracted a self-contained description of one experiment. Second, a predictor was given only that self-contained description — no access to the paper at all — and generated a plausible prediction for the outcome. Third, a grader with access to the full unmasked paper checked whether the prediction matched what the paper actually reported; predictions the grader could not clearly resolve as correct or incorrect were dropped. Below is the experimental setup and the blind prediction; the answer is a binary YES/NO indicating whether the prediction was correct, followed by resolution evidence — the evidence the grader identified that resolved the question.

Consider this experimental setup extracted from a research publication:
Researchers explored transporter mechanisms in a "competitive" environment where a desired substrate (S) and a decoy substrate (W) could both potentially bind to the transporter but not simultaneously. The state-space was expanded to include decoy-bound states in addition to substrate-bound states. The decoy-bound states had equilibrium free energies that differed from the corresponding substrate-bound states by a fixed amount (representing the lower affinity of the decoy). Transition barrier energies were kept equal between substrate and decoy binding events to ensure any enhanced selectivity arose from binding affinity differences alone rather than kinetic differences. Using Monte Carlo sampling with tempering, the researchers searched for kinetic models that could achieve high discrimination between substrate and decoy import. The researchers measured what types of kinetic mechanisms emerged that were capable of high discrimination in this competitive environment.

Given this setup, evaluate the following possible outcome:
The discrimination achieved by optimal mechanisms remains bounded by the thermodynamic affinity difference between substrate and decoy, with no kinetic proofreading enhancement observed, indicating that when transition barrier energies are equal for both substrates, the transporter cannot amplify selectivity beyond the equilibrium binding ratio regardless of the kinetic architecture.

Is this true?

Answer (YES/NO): NO